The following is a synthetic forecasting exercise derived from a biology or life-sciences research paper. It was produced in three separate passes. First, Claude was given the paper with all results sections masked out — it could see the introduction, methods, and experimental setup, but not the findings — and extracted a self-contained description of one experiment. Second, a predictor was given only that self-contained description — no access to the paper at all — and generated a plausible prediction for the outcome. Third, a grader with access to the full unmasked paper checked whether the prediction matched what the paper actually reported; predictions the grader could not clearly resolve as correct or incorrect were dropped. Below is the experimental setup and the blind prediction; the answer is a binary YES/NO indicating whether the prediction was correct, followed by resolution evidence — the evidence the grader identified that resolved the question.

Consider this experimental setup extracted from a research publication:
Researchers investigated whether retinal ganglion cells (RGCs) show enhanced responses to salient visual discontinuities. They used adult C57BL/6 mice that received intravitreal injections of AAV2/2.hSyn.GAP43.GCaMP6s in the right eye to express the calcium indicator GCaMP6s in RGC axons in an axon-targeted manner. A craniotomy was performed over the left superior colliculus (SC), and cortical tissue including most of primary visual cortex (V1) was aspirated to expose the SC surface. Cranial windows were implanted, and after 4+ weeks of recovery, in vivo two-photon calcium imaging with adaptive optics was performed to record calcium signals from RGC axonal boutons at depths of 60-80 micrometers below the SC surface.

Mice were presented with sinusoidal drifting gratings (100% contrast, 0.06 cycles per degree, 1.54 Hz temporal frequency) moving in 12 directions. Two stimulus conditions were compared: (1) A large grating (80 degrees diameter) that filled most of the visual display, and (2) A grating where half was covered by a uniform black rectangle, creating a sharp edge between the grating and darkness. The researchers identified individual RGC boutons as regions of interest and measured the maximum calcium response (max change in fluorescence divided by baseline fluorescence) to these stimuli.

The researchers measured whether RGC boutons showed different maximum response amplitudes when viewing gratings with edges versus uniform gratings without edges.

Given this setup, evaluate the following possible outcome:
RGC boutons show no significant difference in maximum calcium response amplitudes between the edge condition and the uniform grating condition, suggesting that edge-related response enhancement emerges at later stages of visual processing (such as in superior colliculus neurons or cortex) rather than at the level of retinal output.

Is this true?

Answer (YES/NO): NO